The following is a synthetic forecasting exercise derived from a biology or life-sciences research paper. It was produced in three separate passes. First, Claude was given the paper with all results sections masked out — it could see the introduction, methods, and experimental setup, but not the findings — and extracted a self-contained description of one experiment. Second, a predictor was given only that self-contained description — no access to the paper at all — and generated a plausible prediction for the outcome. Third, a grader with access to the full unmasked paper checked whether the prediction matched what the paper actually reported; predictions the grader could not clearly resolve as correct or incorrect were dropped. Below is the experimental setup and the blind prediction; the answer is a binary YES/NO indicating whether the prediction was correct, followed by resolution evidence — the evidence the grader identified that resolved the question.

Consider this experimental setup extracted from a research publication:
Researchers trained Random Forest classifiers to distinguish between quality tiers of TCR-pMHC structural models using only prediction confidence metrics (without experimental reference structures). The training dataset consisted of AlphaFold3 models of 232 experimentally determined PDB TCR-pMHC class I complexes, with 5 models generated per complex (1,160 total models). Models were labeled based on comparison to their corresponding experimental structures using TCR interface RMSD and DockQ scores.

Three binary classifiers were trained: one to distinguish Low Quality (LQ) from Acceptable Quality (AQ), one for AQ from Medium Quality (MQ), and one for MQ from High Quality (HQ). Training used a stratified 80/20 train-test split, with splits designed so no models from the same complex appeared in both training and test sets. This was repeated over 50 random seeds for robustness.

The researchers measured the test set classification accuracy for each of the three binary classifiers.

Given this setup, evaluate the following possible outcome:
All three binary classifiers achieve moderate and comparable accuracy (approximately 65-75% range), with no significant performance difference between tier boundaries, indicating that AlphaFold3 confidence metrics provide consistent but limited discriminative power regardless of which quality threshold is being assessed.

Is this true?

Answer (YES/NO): NO